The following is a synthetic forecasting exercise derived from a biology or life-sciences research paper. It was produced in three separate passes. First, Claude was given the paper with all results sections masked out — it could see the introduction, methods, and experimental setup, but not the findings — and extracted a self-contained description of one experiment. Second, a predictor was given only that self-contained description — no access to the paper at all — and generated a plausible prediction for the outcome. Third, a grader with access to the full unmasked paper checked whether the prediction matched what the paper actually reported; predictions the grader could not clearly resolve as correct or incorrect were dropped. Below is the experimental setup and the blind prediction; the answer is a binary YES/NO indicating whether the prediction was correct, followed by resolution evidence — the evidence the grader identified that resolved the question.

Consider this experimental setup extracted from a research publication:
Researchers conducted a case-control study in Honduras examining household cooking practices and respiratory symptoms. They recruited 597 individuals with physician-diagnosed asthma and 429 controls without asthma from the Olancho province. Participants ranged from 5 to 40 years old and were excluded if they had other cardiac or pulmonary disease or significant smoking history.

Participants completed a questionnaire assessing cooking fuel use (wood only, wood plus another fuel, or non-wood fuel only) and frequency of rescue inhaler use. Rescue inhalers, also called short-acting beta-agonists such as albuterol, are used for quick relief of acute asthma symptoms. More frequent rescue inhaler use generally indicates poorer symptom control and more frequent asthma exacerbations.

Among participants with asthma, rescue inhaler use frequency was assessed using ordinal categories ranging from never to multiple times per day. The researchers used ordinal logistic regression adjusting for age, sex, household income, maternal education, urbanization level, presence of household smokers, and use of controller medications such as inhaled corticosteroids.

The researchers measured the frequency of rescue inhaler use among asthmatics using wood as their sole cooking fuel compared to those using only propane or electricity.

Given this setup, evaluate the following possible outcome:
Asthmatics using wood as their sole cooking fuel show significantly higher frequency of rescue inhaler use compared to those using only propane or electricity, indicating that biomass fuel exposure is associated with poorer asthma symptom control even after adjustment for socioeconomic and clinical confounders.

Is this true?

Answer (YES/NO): NO